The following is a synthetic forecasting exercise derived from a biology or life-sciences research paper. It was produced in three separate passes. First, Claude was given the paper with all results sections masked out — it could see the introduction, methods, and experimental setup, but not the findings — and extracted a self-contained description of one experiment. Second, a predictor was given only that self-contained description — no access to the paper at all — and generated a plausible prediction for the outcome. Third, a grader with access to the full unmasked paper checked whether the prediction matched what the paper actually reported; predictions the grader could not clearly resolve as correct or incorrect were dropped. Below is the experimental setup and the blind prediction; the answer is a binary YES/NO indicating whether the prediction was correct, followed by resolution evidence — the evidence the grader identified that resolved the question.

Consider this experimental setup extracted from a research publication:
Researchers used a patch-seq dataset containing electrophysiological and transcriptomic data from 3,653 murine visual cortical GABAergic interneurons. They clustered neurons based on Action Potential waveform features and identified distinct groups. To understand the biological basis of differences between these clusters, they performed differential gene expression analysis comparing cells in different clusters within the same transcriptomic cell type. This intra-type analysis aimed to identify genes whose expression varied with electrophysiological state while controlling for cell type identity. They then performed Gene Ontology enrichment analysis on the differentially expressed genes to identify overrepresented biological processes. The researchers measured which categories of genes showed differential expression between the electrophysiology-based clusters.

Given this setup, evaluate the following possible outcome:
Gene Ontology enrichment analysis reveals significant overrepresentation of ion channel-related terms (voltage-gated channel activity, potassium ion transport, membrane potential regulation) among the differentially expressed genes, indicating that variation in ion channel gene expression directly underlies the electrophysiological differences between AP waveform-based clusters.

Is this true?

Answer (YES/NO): YES